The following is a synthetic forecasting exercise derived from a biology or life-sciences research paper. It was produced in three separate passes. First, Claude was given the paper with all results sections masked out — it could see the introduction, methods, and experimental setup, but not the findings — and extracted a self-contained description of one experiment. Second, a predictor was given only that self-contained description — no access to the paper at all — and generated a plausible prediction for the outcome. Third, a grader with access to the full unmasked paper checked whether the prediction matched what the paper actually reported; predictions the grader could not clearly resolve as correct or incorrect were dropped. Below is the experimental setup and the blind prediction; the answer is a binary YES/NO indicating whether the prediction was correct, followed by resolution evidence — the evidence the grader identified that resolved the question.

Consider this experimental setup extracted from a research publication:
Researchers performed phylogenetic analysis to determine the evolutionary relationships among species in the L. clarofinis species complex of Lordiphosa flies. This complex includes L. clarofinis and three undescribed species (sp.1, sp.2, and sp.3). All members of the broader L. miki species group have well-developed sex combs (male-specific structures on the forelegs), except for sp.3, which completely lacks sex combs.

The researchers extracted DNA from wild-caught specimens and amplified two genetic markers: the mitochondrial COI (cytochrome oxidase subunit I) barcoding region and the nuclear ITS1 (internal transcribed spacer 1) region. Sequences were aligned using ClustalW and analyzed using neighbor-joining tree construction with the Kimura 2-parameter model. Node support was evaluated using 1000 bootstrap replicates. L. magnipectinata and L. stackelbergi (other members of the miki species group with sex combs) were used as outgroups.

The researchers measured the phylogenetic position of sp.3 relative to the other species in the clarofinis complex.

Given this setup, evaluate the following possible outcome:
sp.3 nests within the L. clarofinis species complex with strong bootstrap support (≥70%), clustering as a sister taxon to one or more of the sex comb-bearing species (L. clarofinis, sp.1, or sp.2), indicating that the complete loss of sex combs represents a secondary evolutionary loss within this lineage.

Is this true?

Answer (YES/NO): YES